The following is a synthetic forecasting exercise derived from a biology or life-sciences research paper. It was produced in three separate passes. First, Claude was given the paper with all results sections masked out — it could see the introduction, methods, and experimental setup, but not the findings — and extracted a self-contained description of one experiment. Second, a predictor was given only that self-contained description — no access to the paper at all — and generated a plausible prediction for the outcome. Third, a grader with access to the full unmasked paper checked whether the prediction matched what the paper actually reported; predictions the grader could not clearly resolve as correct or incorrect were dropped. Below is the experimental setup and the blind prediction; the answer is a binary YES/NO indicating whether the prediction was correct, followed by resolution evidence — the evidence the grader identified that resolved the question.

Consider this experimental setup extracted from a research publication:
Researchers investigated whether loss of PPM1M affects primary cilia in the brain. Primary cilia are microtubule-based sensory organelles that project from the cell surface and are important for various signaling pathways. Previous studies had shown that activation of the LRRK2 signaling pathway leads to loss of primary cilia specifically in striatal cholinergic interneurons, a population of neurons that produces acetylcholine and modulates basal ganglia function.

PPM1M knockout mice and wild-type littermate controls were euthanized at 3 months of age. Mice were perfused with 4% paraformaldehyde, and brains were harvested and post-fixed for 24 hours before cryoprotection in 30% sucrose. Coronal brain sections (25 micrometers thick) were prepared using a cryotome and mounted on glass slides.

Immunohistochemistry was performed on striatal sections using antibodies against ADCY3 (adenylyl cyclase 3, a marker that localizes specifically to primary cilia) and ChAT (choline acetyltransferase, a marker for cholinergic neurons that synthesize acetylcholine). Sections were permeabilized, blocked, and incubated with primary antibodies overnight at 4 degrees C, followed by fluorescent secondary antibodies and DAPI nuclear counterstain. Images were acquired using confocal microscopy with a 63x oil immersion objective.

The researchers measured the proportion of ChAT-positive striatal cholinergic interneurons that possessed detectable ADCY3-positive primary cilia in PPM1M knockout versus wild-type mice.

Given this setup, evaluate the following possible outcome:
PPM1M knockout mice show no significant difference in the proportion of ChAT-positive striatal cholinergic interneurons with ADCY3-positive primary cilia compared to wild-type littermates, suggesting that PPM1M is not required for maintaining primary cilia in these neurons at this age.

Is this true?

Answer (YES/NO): NO